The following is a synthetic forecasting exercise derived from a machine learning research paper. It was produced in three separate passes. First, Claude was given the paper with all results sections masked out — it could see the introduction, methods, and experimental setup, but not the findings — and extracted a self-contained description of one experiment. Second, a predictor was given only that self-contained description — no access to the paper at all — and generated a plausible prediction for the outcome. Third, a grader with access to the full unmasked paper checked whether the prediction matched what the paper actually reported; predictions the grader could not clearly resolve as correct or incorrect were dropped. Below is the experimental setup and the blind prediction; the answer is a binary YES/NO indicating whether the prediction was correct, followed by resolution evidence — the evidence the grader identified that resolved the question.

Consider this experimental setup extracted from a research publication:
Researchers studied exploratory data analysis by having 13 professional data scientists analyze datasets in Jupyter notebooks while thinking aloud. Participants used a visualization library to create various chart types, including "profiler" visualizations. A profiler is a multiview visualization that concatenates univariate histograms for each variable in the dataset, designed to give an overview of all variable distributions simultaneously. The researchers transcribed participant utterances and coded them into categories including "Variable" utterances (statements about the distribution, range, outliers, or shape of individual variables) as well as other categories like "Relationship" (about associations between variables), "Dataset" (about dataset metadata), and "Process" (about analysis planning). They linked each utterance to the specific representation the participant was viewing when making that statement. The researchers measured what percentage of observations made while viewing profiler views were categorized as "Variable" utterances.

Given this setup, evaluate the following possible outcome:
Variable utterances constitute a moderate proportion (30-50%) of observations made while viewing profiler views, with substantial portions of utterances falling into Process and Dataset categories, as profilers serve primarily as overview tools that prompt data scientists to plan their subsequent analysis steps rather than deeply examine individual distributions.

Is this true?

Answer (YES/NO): YES